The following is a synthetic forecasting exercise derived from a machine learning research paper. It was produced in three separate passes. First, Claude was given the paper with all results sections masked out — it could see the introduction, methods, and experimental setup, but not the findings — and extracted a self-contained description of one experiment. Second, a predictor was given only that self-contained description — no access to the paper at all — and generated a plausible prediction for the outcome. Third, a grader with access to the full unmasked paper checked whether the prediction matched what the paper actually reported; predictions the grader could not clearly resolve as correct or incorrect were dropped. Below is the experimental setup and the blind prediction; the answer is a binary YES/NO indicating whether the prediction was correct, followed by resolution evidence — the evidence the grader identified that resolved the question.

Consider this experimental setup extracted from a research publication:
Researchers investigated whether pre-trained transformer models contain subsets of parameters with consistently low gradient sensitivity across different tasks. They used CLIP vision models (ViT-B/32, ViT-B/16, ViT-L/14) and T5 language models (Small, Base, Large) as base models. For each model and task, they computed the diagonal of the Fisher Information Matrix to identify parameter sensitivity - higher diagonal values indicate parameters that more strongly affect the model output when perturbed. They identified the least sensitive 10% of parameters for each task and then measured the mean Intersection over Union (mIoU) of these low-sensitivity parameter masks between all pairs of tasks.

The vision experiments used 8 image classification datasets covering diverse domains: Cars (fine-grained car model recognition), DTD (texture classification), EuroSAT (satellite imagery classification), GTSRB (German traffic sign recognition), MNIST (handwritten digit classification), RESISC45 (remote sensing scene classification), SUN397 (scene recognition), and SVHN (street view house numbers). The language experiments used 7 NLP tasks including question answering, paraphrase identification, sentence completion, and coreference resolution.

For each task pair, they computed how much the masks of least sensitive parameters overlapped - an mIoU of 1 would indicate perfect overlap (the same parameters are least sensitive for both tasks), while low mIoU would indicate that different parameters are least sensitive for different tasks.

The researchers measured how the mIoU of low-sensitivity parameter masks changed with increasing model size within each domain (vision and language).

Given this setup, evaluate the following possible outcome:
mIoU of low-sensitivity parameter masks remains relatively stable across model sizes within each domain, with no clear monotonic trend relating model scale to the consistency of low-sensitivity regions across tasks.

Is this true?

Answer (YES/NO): NO